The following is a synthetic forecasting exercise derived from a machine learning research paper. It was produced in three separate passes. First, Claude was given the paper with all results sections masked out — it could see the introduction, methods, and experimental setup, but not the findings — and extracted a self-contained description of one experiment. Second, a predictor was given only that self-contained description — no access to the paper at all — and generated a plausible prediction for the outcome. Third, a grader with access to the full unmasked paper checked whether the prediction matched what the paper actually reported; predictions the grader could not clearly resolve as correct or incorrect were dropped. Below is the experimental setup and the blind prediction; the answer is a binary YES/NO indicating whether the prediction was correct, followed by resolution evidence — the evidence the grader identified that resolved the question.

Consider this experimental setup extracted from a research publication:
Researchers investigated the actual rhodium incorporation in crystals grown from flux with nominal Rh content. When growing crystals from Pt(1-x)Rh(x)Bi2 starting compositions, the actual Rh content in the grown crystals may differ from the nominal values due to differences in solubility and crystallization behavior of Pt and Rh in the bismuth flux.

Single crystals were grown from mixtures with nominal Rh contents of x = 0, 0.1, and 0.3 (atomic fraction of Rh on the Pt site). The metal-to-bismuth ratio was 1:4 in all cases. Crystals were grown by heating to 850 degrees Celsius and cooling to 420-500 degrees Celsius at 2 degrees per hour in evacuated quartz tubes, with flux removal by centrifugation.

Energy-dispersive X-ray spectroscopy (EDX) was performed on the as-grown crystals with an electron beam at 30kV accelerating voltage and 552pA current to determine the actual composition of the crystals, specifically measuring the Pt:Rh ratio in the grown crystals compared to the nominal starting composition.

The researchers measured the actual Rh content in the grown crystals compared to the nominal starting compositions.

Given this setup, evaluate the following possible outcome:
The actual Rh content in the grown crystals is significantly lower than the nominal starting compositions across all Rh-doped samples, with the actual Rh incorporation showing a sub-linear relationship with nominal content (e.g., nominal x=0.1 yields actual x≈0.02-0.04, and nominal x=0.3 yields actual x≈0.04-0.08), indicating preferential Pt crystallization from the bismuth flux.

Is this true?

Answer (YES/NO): NO